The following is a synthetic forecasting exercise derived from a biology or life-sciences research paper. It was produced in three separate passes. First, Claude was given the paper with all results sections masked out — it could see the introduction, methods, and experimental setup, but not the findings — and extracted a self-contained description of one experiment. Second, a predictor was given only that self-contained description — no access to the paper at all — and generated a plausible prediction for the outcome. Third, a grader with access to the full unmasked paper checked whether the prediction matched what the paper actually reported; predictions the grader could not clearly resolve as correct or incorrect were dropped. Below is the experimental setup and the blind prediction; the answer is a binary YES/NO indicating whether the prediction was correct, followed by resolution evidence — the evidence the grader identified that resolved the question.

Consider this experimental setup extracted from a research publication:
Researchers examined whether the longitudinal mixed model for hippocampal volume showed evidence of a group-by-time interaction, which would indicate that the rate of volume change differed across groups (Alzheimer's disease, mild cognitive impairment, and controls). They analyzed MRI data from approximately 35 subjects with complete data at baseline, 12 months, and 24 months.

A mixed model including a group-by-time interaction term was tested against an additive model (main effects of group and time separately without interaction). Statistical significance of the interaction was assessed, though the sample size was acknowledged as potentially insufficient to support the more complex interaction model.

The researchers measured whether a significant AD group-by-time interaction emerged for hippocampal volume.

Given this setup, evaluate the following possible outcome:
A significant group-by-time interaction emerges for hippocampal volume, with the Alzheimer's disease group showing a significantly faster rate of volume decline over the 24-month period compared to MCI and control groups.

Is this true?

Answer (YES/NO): YES